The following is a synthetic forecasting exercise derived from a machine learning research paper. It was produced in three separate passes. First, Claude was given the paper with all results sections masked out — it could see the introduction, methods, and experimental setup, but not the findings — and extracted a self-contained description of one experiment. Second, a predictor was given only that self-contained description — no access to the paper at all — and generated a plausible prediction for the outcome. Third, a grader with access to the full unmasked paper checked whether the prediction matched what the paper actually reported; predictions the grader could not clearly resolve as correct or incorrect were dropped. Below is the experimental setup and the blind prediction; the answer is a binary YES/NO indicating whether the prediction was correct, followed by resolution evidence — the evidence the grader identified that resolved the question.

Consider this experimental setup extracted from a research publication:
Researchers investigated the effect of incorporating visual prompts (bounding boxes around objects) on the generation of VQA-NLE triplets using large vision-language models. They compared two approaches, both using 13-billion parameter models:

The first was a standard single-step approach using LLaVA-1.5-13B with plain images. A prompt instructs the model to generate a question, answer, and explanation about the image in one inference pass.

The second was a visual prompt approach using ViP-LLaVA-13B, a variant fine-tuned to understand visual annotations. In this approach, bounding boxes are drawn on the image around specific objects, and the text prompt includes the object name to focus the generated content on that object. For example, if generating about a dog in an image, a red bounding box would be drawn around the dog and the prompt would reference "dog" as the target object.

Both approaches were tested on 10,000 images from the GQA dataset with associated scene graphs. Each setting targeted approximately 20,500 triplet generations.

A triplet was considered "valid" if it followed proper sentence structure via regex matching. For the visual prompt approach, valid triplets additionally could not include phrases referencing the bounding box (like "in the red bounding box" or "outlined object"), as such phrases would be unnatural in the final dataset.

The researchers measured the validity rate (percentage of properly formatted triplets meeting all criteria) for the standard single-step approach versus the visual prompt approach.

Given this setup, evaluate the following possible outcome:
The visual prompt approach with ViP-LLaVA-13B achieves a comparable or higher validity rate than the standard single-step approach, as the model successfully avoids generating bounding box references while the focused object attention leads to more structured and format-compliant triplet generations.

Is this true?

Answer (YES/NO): NO